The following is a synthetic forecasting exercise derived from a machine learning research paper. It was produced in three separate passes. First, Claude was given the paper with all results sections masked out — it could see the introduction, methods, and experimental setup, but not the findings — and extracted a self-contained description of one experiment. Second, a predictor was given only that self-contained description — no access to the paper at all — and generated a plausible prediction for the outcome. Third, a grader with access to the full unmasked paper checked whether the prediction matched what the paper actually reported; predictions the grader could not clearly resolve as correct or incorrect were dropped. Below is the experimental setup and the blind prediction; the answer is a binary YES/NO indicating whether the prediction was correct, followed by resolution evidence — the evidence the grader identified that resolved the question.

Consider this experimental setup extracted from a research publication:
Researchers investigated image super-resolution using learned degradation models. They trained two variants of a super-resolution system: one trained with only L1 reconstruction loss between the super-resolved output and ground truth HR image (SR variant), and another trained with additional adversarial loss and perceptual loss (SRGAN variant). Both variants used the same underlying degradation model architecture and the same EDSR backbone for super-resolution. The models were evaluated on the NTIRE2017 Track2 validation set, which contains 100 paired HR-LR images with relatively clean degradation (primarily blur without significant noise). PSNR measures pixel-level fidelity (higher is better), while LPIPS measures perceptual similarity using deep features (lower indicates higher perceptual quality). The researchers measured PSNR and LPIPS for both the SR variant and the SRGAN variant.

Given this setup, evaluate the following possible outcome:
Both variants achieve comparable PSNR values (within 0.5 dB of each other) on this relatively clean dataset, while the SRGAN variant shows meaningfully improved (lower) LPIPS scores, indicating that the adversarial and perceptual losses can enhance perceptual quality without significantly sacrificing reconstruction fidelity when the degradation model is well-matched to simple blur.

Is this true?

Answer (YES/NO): YES